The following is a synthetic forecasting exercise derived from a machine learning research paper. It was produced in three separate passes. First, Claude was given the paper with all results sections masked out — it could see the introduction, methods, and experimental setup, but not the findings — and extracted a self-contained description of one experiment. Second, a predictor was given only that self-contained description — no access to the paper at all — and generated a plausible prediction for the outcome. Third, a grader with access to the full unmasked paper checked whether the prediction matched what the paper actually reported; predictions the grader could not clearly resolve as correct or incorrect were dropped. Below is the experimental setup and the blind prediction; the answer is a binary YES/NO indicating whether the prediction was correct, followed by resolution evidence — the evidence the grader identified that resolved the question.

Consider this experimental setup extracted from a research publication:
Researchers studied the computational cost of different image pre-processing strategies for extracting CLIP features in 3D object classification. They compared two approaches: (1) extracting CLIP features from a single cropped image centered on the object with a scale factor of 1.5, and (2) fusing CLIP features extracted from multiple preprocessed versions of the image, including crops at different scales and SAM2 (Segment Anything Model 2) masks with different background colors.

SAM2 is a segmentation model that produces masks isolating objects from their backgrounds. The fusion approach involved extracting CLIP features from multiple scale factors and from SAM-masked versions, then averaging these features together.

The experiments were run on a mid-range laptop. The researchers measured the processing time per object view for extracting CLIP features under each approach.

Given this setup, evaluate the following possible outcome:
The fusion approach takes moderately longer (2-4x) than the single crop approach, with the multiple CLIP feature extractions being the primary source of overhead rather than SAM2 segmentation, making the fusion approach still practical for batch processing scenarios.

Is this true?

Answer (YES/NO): NO